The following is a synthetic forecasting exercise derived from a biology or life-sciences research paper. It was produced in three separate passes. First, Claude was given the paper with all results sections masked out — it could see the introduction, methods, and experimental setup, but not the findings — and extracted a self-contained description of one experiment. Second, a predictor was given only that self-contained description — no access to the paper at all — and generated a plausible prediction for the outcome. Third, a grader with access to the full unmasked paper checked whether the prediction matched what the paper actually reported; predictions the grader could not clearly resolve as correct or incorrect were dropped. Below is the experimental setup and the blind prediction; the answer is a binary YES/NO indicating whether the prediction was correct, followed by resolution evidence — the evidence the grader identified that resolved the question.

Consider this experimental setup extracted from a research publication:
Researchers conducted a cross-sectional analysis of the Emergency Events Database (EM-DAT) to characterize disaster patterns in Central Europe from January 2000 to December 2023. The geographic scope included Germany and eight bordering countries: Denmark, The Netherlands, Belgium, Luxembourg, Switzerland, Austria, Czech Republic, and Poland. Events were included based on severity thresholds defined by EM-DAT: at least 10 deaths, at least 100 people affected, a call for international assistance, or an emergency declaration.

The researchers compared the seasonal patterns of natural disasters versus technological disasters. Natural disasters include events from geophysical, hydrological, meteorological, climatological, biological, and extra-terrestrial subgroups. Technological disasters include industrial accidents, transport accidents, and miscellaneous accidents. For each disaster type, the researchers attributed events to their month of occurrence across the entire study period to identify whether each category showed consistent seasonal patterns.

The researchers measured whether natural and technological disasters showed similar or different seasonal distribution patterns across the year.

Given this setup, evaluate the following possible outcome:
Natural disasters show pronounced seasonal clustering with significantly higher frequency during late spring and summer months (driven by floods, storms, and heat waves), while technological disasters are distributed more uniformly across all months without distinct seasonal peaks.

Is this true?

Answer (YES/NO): NO